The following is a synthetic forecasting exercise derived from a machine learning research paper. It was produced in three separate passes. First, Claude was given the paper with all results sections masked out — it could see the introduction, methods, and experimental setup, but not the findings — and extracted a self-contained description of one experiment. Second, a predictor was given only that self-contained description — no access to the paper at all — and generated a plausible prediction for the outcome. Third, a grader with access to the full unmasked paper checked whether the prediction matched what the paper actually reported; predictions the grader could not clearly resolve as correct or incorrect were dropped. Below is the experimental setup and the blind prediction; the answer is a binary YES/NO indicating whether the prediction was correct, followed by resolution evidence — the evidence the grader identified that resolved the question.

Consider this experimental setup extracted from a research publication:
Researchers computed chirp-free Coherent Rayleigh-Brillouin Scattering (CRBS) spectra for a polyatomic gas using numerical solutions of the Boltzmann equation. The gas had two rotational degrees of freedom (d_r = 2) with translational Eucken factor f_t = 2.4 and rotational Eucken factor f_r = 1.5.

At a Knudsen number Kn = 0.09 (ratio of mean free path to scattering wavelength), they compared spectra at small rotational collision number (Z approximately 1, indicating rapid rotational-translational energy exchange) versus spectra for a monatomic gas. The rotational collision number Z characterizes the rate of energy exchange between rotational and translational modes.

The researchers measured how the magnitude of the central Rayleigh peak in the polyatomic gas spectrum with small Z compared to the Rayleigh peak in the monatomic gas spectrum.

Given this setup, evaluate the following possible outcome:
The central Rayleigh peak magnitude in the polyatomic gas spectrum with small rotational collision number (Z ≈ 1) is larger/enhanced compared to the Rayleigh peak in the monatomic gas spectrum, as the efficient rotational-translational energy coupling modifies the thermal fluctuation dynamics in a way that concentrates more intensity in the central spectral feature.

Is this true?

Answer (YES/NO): NO